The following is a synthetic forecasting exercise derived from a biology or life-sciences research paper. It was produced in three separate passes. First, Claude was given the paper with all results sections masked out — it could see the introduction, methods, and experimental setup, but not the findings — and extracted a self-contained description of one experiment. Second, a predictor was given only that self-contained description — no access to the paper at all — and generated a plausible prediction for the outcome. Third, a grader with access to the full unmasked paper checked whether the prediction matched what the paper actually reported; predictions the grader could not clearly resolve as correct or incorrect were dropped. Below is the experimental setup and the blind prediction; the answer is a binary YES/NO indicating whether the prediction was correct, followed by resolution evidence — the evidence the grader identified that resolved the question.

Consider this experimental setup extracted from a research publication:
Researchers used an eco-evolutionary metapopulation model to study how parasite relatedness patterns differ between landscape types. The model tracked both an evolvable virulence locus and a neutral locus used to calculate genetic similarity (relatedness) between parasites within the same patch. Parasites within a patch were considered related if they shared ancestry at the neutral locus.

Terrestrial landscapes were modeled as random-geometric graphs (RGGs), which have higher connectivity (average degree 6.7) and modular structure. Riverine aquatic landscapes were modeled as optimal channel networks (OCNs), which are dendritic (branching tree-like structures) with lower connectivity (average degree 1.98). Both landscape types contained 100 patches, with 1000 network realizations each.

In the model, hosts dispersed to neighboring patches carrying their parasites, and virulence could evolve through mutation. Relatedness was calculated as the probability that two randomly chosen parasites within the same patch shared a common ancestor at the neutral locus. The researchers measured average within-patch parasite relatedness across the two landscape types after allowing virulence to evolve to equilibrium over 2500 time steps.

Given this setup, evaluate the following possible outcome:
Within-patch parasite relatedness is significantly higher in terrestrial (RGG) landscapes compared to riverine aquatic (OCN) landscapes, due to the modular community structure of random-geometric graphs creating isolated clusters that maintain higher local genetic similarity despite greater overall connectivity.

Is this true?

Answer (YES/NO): NO